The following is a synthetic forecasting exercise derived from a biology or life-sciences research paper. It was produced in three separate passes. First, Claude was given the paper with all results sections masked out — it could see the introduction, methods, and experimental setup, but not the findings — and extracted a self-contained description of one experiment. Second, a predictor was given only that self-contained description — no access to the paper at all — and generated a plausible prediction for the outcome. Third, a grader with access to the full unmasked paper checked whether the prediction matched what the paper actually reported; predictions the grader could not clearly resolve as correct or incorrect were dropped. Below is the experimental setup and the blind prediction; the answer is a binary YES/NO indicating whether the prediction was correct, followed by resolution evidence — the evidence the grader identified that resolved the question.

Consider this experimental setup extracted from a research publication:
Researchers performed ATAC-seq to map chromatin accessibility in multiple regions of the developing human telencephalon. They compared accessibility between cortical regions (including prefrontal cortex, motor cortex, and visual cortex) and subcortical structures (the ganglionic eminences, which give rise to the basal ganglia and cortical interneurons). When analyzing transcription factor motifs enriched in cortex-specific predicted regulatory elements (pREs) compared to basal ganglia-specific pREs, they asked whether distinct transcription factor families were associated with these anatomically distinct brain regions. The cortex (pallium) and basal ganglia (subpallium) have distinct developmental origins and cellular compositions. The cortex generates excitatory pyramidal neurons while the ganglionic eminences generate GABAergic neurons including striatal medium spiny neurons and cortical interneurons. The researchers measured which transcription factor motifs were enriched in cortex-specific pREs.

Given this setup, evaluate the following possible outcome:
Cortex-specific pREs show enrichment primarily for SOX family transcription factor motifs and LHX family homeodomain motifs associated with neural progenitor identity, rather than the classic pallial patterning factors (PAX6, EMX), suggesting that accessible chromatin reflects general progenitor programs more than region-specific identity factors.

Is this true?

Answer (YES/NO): NO